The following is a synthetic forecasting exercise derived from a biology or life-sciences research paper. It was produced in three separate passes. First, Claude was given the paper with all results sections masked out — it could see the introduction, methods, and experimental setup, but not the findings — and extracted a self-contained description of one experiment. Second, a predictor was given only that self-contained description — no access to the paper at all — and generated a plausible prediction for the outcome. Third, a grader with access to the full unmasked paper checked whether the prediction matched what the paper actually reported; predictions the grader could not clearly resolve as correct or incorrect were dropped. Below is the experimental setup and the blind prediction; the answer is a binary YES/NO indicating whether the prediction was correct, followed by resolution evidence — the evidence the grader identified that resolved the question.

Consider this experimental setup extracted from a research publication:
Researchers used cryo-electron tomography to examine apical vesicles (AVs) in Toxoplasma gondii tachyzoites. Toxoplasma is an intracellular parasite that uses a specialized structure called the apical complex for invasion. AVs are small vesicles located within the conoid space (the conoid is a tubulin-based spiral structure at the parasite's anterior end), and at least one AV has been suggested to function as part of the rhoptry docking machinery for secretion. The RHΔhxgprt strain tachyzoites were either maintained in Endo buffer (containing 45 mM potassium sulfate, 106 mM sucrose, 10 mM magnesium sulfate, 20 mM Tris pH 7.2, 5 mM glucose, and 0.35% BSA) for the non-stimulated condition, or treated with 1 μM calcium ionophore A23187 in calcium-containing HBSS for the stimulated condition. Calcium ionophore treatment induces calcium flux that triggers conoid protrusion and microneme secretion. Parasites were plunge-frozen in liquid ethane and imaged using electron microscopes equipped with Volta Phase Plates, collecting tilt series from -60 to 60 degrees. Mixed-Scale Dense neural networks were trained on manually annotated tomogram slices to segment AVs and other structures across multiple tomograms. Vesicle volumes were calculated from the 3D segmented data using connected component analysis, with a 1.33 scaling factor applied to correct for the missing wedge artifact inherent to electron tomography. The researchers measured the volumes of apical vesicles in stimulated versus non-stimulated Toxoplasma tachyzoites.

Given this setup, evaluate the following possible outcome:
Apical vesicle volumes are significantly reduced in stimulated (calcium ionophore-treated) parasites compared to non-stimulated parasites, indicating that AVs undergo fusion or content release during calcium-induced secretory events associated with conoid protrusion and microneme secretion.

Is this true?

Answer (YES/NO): NO